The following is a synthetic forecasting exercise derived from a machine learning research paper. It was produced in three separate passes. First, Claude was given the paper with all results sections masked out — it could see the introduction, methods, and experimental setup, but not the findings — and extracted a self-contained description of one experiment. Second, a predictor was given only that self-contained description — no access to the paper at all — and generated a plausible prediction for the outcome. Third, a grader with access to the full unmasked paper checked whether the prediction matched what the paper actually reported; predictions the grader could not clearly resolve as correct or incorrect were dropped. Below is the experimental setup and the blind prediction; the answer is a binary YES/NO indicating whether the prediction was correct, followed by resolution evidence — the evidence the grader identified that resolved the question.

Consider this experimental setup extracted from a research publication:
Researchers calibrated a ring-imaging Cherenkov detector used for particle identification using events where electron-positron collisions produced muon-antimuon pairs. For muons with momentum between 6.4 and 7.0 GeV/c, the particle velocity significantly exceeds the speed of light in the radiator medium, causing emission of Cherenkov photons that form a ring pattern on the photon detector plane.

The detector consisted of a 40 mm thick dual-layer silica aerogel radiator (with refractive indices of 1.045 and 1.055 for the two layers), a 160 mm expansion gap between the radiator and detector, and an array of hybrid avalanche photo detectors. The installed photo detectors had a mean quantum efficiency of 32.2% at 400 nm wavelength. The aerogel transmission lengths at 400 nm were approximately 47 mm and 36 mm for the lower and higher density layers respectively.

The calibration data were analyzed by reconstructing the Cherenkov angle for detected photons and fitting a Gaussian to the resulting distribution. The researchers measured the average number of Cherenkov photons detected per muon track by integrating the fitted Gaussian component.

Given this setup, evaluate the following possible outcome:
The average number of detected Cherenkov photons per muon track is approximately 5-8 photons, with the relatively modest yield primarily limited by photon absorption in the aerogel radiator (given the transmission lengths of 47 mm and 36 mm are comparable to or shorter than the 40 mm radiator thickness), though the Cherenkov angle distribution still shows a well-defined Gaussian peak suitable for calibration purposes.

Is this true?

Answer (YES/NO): NO